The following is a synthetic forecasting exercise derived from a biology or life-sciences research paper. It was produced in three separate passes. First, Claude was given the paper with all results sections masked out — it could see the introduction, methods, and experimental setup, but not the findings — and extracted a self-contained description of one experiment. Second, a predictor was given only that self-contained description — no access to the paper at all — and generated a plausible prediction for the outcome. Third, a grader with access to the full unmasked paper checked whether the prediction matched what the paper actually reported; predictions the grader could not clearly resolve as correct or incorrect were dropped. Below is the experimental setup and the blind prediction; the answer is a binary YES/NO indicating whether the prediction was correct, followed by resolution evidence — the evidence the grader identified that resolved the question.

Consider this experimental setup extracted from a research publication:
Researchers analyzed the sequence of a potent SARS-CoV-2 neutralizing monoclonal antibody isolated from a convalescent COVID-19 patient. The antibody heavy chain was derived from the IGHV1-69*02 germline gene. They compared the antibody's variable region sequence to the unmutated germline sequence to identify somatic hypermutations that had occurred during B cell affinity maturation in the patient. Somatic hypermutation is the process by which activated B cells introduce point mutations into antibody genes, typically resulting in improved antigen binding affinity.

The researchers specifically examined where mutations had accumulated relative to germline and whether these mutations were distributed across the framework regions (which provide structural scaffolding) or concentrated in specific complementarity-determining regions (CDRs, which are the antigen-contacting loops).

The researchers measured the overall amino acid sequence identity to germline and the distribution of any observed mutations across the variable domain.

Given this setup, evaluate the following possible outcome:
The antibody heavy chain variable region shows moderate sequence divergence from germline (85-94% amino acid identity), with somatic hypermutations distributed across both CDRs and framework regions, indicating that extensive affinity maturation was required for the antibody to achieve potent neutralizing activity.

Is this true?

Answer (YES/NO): NO